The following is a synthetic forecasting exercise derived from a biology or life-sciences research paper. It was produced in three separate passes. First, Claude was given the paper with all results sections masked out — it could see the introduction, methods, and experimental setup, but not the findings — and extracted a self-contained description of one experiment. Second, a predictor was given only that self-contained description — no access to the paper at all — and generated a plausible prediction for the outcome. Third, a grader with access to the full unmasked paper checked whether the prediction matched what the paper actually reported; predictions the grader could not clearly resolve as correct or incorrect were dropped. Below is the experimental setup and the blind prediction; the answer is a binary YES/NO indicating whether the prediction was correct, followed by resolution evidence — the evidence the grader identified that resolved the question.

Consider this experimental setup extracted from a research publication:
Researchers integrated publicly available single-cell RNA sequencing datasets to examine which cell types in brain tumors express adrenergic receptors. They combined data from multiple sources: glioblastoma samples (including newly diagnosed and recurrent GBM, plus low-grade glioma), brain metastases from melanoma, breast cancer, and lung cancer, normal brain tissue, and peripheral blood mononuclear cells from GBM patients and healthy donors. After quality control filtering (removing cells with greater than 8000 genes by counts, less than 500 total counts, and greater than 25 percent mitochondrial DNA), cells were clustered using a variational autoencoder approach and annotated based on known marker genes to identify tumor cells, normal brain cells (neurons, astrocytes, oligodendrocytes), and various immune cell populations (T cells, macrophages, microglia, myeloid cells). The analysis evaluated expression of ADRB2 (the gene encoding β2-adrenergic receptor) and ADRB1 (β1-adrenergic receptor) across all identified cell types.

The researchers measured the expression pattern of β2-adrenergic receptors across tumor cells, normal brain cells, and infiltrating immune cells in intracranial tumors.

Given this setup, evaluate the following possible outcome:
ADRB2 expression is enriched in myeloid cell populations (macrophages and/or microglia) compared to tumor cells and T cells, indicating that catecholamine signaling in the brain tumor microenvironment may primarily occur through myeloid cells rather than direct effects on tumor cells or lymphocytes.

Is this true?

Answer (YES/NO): NO